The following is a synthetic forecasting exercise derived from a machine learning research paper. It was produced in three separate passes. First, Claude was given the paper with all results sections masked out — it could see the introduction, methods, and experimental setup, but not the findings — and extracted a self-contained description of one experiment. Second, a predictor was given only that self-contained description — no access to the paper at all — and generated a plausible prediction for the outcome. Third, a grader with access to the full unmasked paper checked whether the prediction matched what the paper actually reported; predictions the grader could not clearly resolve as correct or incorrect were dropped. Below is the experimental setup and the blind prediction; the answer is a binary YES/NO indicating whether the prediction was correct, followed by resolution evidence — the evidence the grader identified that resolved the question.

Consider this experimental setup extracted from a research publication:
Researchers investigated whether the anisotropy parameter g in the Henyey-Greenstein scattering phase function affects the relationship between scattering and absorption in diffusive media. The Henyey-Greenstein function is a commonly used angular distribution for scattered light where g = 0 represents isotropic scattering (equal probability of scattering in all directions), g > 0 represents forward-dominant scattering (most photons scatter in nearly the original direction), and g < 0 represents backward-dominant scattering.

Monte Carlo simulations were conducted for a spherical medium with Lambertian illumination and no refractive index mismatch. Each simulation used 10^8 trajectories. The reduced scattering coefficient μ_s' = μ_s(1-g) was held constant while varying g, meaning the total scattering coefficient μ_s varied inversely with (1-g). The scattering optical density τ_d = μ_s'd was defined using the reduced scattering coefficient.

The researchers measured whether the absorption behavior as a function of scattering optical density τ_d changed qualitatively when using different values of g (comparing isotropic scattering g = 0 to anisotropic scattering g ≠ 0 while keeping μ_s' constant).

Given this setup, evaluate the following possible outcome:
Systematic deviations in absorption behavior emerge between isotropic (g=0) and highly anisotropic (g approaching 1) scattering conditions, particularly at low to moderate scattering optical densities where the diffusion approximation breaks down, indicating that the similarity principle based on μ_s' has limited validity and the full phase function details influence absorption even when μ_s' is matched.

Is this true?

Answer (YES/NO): NO